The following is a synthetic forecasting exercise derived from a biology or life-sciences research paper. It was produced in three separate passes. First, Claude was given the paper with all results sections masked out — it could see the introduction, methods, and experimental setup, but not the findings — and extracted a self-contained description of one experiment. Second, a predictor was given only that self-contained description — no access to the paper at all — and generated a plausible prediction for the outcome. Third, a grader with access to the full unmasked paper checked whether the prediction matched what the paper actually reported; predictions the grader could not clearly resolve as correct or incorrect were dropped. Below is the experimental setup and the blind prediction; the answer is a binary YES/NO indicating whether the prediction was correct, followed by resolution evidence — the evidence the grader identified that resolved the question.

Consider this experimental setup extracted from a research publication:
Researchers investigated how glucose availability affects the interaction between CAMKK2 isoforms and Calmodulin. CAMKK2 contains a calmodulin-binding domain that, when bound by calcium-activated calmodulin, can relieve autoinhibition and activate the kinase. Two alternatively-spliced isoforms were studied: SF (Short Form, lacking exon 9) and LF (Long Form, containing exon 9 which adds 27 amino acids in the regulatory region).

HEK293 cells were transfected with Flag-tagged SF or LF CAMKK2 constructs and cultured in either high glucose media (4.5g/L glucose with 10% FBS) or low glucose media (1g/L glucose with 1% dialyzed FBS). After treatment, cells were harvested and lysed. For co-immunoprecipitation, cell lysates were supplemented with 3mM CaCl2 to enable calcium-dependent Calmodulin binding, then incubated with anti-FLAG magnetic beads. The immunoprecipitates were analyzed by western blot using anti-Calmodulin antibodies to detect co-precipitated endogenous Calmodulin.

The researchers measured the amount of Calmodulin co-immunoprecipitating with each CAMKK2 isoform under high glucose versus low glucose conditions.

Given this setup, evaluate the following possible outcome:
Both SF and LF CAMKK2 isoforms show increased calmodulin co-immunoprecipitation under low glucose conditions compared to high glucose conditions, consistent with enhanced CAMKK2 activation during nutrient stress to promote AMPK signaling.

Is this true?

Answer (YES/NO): NO